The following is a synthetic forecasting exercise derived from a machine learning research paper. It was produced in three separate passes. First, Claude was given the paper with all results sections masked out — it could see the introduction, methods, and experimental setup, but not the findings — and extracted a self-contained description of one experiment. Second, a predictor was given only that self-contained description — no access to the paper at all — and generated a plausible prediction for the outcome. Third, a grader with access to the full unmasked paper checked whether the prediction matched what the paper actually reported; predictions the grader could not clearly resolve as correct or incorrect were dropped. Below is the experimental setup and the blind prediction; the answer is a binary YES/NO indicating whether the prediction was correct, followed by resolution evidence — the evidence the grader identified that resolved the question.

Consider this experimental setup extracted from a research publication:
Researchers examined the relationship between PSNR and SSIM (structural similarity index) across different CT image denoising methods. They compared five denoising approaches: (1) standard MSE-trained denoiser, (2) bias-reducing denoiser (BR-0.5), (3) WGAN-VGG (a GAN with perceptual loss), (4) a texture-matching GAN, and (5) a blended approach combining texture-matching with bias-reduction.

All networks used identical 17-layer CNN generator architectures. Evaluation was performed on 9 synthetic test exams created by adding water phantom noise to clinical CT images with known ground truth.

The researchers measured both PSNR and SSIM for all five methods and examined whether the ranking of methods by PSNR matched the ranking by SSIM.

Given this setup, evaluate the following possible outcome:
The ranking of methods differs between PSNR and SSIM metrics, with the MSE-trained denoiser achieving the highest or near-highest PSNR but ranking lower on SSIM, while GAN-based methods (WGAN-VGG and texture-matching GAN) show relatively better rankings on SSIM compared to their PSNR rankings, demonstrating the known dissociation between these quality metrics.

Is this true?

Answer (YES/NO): NO